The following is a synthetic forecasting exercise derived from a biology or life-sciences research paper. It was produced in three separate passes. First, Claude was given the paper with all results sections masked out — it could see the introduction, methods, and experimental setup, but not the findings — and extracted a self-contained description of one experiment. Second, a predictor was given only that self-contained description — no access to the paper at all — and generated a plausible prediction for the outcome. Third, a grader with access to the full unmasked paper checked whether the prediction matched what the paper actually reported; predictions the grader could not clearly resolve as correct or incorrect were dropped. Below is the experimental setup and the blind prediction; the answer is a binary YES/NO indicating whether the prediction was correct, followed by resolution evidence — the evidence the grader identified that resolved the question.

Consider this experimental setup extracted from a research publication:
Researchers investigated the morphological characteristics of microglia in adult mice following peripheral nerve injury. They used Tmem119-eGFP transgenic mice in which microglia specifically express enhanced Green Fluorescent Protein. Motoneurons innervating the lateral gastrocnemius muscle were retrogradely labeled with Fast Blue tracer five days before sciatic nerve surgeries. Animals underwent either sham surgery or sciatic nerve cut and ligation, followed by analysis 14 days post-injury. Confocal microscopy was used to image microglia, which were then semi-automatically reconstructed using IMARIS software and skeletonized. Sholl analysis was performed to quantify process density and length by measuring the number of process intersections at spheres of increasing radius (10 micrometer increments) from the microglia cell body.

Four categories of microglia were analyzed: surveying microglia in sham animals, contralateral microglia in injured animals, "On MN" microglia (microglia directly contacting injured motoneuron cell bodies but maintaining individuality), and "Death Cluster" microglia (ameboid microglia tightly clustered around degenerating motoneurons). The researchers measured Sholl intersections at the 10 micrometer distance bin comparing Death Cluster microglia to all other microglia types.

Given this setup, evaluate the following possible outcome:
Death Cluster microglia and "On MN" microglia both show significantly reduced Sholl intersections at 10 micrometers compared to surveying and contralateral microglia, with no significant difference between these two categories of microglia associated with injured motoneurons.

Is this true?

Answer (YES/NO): NO